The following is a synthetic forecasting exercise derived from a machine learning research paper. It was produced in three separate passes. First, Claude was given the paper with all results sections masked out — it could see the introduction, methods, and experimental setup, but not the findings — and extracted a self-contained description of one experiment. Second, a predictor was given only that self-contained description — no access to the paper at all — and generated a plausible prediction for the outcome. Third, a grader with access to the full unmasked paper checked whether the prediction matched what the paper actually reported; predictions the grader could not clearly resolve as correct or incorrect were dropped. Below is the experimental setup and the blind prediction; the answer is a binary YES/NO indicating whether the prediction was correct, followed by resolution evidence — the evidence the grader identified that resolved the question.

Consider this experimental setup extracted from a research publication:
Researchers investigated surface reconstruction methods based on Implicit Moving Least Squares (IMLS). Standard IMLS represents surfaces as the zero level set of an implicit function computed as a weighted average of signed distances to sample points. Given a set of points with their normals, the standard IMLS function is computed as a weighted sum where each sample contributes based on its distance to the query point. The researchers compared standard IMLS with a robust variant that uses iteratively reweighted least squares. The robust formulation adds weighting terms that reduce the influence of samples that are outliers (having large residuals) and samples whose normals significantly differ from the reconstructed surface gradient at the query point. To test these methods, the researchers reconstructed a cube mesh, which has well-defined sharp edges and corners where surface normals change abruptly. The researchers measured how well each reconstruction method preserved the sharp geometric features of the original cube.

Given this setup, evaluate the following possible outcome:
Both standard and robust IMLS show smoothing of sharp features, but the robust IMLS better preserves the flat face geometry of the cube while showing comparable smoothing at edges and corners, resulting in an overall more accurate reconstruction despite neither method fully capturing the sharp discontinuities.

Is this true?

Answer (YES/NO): NO